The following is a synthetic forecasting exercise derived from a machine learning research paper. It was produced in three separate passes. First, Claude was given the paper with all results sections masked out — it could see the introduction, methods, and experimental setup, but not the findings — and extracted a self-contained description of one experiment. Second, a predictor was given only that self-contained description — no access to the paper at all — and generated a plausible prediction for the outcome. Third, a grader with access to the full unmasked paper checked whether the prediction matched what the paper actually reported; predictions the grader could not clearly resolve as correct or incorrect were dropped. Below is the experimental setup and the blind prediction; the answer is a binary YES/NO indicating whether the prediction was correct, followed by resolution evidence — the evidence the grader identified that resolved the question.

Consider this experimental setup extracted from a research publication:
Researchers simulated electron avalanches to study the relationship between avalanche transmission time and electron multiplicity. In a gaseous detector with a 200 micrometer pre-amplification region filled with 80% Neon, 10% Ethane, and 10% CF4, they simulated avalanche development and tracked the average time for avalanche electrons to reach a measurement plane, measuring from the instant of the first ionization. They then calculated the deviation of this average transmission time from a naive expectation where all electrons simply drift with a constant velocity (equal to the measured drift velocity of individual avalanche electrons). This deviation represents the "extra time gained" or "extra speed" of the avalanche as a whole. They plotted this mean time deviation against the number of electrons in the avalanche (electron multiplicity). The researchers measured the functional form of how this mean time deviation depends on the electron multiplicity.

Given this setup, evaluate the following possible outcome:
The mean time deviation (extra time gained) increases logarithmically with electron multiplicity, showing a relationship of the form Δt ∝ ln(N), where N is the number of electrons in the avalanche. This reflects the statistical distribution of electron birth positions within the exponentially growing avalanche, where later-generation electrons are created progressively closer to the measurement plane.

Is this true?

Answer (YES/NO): YES